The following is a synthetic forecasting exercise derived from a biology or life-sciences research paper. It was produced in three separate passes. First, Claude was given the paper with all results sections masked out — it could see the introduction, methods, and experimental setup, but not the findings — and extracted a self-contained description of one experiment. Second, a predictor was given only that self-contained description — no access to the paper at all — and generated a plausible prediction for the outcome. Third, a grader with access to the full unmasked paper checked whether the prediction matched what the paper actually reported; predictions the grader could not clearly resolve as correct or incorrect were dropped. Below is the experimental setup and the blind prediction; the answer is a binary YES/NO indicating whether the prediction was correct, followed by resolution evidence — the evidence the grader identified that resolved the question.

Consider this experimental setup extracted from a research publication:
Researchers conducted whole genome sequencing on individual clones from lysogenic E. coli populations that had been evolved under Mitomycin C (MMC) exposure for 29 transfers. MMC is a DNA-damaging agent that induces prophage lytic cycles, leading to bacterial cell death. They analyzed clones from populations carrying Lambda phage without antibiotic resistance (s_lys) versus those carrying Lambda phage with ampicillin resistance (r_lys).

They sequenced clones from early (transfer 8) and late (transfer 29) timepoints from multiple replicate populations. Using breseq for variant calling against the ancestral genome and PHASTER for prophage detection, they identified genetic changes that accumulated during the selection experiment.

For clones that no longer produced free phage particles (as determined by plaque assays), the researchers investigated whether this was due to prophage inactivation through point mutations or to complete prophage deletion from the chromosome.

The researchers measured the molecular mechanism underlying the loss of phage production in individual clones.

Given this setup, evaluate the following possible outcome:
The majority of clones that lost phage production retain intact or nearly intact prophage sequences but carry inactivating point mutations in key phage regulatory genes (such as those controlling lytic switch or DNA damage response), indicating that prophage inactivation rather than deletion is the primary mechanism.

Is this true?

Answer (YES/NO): NO